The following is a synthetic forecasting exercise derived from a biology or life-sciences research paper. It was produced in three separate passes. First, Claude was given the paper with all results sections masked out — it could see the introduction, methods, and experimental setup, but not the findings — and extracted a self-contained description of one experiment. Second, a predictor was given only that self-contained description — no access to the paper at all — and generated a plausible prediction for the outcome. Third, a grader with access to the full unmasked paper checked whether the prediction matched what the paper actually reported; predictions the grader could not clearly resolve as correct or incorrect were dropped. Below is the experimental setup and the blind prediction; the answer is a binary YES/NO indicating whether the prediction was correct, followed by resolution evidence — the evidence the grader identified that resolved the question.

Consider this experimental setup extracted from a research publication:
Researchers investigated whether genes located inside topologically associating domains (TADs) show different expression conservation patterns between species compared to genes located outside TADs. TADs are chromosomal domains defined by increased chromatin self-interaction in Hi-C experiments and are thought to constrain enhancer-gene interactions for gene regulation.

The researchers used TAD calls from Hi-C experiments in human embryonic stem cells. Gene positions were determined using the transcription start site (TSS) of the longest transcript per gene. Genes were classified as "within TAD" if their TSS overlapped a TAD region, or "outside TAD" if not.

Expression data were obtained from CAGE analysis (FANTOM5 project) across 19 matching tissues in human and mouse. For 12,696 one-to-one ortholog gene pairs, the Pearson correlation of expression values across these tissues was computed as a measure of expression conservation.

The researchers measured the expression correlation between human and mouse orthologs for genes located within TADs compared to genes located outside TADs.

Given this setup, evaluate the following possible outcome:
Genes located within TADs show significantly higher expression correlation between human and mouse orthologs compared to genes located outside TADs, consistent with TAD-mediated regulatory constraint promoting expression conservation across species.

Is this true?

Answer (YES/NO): YES